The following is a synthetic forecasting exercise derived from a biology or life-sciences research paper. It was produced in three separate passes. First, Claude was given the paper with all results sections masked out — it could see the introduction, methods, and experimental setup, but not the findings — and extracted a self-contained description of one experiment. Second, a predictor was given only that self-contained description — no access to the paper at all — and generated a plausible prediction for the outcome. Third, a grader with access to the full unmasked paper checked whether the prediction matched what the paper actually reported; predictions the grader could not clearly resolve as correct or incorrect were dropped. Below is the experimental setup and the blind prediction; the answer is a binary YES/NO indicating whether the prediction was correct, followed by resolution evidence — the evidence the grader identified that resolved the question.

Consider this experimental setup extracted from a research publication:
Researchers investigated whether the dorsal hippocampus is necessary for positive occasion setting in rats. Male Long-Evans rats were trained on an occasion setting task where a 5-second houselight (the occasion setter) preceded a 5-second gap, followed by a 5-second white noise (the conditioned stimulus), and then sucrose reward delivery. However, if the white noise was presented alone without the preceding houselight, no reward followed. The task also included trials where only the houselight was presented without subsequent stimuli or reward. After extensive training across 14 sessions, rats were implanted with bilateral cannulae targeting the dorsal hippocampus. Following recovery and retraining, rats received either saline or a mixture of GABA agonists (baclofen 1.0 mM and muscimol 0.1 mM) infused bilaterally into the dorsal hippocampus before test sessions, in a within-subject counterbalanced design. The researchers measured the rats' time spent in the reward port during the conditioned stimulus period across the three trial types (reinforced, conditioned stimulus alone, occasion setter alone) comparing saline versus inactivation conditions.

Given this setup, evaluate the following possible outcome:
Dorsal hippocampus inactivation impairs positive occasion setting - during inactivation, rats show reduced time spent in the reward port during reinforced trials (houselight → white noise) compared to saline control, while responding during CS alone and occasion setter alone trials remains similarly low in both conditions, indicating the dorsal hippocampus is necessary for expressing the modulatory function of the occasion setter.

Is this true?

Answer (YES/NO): NO